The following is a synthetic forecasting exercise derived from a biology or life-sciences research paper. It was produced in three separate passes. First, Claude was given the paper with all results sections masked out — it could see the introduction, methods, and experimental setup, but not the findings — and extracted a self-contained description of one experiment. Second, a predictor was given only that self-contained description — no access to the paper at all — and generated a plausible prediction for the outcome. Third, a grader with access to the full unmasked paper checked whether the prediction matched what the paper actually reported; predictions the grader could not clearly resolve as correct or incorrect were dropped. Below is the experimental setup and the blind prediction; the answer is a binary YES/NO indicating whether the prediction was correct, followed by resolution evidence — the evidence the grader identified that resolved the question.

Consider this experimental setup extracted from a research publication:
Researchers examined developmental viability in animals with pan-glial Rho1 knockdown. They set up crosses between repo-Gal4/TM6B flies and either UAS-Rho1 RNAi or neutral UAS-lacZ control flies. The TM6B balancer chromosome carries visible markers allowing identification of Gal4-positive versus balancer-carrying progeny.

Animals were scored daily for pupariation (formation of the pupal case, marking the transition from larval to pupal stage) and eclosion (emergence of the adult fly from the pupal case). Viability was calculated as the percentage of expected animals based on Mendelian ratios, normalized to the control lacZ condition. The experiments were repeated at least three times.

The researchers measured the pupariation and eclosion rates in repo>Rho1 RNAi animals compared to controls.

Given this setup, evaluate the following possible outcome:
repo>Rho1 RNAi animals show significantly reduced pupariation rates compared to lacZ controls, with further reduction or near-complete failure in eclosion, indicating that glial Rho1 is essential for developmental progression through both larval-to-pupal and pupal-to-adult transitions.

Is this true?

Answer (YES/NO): NO